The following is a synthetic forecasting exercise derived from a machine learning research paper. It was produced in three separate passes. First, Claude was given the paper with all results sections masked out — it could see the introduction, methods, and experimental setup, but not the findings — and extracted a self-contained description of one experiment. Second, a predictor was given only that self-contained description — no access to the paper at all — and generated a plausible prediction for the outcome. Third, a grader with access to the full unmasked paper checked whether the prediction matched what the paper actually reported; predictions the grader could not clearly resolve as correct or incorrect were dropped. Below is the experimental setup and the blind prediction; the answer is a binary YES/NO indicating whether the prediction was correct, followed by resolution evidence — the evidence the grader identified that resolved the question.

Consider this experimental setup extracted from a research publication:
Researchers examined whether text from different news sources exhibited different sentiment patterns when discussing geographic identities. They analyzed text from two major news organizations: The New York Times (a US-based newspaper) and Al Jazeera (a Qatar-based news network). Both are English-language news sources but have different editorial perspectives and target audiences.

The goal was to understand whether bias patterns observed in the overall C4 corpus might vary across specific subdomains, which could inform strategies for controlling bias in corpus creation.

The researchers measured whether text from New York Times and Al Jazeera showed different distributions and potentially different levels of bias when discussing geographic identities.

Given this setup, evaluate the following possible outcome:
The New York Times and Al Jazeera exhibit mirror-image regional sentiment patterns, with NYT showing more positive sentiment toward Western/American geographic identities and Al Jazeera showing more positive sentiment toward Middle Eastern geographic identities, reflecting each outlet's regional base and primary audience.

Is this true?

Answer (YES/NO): NO